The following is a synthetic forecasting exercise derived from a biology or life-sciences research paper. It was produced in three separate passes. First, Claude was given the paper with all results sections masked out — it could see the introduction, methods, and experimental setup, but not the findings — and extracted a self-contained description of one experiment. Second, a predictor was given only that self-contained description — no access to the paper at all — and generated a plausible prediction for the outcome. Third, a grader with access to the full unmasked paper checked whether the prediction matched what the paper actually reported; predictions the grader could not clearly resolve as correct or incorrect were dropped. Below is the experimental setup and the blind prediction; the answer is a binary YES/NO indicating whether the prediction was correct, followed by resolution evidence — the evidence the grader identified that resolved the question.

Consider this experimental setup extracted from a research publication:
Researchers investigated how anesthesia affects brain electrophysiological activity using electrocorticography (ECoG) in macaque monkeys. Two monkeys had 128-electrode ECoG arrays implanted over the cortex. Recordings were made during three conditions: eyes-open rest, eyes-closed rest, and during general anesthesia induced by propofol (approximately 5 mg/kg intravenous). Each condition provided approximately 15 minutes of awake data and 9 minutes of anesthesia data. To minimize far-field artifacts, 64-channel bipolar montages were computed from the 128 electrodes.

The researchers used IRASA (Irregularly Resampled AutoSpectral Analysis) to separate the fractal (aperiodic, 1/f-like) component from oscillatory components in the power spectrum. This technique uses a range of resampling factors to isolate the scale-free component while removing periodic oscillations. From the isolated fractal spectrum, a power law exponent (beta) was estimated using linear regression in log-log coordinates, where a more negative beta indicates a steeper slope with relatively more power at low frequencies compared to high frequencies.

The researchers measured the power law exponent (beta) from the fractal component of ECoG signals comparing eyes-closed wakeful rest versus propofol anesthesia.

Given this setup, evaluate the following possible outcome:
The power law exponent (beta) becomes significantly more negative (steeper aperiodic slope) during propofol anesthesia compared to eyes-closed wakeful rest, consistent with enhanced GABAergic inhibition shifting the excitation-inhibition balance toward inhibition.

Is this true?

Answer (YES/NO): NO